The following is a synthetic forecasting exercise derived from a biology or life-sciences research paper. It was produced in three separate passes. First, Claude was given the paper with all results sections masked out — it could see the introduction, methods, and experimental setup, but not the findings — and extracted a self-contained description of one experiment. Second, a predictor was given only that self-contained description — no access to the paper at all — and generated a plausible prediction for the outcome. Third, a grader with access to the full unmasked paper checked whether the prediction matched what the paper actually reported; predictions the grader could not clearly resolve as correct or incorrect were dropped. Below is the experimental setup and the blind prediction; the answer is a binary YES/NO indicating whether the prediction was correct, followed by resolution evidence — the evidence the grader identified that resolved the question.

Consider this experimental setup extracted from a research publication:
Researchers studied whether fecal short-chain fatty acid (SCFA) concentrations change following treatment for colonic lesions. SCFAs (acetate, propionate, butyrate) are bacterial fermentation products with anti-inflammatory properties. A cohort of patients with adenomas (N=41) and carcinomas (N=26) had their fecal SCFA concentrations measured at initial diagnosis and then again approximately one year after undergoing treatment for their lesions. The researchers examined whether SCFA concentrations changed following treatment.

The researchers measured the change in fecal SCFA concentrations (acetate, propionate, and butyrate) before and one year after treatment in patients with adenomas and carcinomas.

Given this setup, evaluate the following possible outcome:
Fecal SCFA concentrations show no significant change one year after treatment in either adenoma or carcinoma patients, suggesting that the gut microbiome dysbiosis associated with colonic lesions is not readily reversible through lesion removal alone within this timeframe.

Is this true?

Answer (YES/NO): YES